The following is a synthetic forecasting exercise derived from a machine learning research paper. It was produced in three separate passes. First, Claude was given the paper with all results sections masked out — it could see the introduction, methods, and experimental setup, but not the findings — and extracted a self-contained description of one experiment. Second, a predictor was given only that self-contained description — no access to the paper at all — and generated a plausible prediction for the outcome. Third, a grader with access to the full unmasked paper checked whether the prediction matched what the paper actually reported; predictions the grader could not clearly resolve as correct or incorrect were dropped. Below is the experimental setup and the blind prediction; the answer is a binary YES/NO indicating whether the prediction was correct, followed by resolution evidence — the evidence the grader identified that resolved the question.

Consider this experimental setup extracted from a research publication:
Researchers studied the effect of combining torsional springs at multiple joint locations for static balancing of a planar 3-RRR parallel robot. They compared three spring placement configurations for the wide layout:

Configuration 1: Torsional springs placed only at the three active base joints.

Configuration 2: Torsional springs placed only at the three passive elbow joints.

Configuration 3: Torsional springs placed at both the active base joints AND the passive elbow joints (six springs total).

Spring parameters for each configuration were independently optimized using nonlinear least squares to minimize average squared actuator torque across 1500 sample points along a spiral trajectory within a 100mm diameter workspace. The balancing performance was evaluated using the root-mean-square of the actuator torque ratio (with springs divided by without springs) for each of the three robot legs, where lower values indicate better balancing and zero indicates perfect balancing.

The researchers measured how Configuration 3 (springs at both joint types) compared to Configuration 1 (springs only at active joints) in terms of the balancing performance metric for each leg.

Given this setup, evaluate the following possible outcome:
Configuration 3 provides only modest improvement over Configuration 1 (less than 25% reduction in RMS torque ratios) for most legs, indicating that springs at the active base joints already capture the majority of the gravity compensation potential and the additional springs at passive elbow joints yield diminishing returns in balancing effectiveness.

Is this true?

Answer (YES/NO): NO